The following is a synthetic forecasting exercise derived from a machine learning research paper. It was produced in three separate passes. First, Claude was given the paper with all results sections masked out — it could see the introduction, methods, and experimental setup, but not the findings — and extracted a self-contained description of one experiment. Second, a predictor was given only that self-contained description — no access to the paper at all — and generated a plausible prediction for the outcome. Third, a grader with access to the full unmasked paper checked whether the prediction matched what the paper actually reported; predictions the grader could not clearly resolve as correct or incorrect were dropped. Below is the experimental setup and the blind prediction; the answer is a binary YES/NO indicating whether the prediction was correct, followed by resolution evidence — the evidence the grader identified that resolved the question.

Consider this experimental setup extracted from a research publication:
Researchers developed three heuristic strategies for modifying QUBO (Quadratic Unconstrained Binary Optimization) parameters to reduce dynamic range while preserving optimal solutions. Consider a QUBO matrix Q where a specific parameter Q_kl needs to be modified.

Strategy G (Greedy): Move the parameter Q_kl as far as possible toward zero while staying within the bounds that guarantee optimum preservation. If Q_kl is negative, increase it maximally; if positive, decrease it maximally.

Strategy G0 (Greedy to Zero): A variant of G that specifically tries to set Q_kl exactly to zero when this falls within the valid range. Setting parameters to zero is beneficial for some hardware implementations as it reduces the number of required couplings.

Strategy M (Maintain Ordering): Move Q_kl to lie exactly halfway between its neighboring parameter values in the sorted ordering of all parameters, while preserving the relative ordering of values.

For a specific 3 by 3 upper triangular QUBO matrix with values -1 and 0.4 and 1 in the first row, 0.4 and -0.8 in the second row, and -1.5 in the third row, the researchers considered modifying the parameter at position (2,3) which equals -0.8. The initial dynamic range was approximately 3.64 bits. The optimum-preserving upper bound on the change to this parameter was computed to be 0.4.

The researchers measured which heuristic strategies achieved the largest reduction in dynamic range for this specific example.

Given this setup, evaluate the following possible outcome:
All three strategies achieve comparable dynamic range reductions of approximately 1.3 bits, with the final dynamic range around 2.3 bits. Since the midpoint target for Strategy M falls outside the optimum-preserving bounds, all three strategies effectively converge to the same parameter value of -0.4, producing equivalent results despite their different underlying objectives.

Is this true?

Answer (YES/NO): NO